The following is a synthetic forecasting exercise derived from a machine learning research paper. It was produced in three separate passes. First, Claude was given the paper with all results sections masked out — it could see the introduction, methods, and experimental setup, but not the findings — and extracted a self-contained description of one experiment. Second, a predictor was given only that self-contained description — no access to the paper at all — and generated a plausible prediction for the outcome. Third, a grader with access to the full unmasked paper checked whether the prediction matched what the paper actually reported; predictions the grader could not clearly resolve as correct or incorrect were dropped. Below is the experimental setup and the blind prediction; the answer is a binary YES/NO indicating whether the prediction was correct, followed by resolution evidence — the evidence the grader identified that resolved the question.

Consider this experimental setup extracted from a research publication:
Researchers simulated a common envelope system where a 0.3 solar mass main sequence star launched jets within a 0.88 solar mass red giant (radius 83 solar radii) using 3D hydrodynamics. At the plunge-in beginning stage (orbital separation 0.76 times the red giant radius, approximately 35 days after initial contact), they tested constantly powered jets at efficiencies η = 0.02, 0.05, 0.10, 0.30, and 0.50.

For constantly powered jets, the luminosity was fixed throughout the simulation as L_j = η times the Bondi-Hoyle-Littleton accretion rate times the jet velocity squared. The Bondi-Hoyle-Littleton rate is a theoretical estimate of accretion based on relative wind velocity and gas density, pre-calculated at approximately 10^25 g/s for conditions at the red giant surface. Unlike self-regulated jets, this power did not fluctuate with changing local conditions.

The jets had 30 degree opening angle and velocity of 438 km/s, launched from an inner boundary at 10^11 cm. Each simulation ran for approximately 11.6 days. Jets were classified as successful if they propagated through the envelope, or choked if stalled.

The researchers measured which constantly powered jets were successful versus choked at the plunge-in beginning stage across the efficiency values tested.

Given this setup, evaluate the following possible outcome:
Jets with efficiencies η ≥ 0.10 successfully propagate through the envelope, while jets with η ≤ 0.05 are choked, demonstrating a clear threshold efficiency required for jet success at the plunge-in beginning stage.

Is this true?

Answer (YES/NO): NO